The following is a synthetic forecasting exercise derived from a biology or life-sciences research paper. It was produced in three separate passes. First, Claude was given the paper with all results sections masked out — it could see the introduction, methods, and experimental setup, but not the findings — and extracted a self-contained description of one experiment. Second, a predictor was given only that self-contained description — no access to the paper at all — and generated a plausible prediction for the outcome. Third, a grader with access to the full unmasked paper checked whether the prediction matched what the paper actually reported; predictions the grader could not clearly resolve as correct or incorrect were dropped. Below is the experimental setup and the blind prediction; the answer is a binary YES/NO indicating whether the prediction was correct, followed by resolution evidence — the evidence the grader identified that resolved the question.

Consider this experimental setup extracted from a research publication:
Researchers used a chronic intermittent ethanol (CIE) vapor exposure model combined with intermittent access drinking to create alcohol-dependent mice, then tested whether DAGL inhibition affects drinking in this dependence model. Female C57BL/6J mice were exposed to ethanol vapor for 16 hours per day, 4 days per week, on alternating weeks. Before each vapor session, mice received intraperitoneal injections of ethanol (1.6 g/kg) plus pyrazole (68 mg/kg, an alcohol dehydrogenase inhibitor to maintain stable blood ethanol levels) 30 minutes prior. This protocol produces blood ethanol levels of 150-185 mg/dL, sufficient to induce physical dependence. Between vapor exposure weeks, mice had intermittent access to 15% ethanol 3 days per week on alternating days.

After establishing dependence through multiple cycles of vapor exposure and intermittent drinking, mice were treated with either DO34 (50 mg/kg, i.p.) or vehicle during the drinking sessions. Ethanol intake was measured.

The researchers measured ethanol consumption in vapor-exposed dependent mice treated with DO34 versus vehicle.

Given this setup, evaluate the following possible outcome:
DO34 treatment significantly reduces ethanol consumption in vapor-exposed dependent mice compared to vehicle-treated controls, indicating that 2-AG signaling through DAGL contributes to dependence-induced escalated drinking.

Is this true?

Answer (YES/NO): YES